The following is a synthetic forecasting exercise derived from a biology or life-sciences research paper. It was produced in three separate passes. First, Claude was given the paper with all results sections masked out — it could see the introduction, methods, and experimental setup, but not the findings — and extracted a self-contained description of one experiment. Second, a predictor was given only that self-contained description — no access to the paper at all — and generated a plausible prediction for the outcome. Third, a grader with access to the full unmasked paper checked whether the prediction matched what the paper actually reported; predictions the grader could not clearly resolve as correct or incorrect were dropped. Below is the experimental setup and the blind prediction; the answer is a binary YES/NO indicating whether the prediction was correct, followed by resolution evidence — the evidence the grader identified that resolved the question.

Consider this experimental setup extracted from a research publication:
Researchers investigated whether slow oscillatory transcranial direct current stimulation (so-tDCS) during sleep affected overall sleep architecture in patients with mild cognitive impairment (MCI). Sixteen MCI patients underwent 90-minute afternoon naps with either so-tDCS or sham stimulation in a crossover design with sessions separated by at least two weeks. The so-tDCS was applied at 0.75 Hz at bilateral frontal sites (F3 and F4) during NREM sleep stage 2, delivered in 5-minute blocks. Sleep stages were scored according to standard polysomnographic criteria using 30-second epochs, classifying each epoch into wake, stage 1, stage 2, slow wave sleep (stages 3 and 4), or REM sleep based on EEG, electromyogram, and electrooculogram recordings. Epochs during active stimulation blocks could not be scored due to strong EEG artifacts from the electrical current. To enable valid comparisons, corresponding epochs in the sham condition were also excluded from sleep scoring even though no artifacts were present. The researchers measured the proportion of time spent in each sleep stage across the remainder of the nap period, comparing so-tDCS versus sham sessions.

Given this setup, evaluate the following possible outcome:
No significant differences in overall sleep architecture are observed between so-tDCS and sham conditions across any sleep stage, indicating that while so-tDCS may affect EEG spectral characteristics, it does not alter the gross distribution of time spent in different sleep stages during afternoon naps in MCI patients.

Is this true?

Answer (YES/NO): NO